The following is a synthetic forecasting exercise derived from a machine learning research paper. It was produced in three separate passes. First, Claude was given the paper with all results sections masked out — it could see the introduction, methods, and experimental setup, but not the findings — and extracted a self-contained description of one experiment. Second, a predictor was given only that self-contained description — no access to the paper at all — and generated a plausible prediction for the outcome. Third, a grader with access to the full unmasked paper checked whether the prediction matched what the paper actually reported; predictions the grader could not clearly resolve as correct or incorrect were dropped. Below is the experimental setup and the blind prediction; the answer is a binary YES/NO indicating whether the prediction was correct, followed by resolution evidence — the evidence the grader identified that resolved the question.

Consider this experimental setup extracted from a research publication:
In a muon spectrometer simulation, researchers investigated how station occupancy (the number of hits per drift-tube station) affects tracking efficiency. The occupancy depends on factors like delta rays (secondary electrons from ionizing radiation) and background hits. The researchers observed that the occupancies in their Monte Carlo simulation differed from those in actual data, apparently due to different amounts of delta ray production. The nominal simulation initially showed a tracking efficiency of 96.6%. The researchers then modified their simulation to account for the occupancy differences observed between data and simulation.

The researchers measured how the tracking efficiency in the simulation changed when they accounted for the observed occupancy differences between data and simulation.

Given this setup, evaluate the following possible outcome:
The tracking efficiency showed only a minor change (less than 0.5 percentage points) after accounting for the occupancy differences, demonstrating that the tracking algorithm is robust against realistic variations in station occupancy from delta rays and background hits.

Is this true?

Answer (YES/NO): NO